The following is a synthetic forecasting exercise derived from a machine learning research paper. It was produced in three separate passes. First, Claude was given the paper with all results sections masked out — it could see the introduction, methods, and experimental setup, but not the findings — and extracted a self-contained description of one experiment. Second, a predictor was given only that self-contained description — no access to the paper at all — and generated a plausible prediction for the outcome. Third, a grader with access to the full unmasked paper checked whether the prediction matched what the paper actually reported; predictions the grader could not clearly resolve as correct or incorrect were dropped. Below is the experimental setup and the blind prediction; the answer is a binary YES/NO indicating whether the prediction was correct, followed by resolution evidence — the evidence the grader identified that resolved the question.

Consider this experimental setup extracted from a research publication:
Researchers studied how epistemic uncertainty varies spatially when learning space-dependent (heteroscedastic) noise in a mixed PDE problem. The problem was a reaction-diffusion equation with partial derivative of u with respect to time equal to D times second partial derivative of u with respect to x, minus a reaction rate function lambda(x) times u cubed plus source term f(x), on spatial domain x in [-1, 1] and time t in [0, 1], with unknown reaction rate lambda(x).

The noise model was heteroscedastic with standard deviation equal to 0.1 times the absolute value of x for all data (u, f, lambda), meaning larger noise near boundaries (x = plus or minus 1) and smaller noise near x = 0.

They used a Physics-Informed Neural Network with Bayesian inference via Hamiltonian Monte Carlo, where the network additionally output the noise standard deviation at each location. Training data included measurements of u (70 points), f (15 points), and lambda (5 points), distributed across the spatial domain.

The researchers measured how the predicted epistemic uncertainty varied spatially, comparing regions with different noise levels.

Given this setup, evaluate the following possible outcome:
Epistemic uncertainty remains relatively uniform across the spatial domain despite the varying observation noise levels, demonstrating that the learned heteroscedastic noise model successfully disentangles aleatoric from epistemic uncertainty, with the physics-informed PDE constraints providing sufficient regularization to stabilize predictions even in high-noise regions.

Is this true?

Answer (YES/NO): NO